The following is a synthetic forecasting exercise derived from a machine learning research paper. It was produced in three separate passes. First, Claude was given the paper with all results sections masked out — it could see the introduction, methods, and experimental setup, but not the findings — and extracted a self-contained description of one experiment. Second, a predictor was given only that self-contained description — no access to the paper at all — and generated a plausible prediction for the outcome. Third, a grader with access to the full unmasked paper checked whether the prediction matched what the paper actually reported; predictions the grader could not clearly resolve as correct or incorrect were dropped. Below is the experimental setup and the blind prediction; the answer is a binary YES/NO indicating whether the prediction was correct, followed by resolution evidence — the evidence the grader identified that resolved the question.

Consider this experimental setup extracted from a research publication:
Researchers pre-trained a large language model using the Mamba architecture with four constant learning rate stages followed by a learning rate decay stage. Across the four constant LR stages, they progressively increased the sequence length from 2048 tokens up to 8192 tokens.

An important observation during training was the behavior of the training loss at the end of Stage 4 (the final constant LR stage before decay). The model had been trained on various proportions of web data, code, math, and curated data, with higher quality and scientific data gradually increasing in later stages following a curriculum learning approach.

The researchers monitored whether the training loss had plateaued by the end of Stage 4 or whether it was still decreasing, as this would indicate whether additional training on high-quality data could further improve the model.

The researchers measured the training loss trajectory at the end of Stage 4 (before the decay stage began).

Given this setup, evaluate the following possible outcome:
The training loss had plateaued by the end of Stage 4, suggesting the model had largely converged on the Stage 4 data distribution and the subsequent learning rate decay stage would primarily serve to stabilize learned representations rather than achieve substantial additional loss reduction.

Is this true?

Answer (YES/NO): NO